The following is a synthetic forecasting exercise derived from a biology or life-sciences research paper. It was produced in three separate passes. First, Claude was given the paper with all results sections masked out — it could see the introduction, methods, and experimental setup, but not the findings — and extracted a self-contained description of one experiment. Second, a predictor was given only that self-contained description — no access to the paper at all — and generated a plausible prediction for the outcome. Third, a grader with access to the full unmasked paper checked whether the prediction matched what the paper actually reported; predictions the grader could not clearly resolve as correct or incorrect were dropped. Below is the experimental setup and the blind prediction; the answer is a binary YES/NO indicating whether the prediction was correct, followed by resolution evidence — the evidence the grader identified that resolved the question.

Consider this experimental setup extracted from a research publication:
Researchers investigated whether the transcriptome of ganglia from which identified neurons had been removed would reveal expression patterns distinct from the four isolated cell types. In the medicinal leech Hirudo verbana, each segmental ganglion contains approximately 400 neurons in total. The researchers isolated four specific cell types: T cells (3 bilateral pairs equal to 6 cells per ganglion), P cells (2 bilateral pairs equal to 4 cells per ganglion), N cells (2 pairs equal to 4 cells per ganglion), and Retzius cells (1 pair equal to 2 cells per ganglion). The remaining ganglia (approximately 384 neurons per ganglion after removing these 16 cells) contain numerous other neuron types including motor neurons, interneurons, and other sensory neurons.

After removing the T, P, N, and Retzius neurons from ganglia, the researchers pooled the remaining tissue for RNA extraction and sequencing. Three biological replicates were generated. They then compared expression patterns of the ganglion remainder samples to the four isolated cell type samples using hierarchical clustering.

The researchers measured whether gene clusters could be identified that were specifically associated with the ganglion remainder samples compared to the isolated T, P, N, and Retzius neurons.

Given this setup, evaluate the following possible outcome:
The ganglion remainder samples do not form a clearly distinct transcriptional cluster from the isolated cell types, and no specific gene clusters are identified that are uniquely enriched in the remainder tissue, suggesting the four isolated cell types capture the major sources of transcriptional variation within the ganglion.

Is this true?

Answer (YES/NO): NO